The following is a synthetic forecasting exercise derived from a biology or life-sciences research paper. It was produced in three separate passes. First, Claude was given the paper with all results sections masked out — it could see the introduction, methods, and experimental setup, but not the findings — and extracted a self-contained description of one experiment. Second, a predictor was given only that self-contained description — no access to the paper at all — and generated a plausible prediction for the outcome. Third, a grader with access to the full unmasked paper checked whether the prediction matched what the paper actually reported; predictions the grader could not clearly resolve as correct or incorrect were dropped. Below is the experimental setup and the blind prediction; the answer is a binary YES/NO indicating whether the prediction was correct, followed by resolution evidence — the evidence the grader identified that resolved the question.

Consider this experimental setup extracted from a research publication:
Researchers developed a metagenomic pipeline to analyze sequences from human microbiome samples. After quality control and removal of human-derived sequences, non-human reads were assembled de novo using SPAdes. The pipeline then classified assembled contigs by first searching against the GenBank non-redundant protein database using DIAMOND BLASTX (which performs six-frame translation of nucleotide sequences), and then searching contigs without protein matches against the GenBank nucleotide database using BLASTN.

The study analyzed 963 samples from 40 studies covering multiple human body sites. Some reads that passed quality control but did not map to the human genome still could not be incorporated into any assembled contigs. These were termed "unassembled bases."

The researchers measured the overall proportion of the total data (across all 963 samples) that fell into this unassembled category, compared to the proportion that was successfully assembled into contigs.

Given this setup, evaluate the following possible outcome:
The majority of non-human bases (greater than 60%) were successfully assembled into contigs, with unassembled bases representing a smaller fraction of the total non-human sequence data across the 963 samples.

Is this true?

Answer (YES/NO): YES